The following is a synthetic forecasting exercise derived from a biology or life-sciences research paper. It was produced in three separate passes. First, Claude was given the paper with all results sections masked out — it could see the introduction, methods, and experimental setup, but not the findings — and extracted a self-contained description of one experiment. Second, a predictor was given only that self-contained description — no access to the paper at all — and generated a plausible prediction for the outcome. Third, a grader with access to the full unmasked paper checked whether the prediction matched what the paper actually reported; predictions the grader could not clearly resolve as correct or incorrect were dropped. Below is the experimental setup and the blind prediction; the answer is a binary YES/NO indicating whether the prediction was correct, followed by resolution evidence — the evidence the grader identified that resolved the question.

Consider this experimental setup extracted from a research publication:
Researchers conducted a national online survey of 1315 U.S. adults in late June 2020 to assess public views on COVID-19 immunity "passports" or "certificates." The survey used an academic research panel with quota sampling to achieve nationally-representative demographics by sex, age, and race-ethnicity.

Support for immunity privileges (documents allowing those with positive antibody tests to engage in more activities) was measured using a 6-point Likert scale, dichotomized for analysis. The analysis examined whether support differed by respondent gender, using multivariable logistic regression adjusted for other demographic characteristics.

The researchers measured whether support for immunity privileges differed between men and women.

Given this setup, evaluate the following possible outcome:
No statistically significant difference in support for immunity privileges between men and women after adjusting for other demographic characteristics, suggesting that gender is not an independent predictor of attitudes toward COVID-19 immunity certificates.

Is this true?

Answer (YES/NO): NO